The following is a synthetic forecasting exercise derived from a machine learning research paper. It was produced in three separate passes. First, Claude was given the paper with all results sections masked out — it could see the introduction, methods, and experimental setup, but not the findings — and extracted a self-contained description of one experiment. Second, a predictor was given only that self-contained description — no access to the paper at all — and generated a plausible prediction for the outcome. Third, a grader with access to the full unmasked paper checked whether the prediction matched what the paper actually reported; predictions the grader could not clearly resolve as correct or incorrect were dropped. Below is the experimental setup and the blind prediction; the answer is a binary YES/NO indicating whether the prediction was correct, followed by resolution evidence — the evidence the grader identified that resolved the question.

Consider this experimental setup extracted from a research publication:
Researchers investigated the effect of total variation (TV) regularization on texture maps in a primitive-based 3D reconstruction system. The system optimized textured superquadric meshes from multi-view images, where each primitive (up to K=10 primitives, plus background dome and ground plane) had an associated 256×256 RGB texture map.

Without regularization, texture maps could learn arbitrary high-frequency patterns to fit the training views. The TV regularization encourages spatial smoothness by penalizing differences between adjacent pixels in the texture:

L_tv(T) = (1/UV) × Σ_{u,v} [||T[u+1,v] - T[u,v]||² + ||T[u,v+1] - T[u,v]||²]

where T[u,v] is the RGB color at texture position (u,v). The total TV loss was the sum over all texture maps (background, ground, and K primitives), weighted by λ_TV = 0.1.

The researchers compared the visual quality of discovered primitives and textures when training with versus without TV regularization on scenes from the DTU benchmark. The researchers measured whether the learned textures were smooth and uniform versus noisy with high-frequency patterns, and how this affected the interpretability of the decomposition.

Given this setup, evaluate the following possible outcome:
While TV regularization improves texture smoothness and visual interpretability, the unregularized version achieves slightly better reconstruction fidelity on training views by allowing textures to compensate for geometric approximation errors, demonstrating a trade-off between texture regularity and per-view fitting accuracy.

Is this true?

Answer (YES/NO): NO